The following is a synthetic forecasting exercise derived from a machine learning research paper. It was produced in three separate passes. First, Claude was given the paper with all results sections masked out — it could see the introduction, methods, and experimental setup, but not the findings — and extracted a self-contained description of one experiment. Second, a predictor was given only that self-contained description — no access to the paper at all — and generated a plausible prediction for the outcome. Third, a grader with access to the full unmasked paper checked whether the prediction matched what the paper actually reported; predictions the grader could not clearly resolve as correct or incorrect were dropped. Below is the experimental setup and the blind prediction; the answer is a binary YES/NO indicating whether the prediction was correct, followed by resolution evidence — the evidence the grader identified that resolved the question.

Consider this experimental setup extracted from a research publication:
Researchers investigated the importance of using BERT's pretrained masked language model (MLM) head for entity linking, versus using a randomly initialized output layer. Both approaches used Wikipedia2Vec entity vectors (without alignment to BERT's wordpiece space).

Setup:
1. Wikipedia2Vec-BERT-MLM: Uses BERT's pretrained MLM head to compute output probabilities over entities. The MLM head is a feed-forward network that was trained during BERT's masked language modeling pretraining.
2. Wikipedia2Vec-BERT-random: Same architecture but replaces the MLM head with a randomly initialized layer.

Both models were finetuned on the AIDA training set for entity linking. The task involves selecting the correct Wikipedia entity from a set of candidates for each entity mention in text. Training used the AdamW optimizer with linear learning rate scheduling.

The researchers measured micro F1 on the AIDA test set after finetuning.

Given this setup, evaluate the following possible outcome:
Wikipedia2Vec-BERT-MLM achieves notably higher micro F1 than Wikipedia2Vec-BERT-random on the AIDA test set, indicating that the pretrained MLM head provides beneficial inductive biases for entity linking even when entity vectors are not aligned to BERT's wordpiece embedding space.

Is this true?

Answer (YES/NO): NO